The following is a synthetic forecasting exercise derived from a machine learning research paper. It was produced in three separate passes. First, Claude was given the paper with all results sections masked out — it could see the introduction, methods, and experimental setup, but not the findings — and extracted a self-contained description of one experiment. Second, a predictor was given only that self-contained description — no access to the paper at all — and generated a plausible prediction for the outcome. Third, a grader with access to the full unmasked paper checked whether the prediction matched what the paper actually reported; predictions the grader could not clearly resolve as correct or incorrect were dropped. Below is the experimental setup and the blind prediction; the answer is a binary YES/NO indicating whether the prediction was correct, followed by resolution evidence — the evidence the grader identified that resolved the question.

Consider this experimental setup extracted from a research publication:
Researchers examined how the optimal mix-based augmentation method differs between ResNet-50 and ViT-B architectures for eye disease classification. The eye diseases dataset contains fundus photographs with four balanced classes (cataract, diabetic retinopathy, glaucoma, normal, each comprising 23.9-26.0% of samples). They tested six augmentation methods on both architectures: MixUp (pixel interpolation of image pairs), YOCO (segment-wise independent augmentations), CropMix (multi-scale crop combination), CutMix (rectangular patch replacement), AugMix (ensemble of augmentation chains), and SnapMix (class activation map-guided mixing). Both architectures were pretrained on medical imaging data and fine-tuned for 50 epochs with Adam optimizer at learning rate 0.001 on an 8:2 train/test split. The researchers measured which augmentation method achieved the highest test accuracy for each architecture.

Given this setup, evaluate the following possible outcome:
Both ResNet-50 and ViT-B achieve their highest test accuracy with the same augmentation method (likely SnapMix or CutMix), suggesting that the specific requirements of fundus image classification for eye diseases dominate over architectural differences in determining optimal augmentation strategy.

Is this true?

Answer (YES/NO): NO